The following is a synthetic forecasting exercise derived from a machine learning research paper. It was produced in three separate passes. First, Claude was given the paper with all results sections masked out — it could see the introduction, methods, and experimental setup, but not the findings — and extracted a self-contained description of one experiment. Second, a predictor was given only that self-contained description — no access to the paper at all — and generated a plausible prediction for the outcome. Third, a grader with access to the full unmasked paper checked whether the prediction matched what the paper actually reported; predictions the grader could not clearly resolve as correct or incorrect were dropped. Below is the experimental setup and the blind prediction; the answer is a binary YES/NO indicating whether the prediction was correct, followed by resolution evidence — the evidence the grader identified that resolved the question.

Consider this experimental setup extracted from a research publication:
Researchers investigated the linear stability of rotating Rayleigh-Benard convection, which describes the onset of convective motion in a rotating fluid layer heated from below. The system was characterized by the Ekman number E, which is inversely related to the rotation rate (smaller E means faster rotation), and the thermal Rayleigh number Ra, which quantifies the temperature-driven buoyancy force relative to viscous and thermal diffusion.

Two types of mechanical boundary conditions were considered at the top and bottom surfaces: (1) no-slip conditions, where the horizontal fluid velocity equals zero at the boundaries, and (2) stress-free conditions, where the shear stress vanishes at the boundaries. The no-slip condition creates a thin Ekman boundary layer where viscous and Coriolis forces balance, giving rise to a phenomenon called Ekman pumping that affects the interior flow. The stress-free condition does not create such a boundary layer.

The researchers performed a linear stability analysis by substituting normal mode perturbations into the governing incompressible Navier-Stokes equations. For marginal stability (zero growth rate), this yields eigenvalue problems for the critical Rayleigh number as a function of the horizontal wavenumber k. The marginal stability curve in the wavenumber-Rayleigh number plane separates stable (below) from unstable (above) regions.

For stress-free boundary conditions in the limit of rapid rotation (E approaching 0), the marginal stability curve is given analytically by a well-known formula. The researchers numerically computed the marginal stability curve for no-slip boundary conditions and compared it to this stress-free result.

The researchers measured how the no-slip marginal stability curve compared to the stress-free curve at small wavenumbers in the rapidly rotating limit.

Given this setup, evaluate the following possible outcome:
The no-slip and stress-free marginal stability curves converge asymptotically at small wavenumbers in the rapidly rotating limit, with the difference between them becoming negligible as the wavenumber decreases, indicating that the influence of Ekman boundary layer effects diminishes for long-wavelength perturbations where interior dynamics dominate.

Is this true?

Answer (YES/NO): NO